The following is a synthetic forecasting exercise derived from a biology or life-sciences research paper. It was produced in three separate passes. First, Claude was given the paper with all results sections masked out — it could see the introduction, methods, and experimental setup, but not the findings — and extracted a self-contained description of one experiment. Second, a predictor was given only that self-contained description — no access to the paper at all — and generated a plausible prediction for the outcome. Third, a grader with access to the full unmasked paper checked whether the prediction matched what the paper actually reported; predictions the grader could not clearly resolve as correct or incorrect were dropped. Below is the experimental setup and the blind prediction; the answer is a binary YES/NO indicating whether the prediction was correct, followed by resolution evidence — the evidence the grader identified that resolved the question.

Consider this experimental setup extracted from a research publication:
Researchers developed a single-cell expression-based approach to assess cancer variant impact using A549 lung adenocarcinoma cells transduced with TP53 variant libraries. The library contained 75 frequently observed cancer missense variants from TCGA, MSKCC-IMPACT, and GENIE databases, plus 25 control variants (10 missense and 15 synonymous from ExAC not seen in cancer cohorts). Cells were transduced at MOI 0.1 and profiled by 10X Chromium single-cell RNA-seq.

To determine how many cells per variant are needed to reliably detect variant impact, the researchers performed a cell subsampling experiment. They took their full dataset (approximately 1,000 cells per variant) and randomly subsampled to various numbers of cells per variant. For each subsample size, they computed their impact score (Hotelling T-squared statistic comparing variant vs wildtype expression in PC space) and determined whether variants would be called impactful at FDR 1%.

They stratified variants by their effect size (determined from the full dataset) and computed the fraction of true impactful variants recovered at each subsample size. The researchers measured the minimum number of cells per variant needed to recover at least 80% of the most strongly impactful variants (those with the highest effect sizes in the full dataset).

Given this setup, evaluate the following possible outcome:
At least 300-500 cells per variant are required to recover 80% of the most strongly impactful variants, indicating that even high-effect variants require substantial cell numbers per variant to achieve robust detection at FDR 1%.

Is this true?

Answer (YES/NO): NO